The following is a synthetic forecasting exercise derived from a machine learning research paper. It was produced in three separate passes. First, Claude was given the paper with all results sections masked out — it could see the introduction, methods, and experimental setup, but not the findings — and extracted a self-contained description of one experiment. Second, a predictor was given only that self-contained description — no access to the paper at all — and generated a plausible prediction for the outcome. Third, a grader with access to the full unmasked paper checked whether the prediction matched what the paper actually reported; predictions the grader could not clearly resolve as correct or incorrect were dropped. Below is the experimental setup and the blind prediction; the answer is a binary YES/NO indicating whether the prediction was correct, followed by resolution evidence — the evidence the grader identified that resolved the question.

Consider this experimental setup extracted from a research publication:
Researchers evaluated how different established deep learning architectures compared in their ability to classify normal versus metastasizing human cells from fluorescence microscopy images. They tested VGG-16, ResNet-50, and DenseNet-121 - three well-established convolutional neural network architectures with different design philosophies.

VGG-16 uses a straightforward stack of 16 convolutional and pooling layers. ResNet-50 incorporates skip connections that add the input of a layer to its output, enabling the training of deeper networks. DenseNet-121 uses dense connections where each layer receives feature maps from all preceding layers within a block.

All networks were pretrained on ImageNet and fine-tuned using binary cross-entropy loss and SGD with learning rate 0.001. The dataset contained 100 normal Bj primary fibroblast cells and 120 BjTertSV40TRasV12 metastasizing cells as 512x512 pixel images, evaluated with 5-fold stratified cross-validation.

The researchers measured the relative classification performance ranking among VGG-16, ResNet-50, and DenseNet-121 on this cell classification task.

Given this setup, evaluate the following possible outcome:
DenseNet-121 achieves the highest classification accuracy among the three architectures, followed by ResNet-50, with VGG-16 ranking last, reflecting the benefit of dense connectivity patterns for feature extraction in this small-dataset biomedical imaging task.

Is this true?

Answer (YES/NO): NO